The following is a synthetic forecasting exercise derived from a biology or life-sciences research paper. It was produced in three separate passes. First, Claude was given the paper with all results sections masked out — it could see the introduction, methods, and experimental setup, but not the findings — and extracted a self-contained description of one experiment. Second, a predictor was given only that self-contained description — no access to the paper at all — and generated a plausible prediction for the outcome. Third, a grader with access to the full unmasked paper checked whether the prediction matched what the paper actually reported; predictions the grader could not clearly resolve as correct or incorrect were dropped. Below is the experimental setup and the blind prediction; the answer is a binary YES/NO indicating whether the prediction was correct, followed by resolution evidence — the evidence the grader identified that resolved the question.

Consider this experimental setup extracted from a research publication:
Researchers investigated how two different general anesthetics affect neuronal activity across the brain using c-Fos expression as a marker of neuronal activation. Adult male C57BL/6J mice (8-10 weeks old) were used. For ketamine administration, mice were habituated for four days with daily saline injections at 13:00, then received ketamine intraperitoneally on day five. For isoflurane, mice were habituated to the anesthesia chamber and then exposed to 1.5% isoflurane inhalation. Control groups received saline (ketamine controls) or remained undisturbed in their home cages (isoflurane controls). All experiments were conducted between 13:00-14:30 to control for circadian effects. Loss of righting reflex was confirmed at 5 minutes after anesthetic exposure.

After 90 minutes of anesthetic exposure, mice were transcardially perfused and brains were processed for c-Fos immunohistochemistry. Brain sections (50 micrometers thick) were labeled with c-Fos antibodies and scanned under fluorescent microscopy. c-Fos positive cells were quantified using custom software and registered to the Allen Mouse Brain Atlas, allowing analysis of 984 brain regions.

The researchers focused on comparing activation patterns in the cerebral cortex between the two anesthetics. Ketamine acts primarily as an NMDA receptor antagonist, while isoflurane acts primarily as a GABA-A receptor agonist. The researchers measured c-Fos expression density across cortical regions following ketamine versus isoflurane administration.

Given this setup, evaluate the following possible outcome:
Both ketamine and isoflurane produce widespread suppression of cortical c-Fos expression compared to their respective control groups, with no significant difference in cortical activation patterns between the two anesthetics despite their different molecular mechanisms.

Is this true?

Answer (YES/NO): NO